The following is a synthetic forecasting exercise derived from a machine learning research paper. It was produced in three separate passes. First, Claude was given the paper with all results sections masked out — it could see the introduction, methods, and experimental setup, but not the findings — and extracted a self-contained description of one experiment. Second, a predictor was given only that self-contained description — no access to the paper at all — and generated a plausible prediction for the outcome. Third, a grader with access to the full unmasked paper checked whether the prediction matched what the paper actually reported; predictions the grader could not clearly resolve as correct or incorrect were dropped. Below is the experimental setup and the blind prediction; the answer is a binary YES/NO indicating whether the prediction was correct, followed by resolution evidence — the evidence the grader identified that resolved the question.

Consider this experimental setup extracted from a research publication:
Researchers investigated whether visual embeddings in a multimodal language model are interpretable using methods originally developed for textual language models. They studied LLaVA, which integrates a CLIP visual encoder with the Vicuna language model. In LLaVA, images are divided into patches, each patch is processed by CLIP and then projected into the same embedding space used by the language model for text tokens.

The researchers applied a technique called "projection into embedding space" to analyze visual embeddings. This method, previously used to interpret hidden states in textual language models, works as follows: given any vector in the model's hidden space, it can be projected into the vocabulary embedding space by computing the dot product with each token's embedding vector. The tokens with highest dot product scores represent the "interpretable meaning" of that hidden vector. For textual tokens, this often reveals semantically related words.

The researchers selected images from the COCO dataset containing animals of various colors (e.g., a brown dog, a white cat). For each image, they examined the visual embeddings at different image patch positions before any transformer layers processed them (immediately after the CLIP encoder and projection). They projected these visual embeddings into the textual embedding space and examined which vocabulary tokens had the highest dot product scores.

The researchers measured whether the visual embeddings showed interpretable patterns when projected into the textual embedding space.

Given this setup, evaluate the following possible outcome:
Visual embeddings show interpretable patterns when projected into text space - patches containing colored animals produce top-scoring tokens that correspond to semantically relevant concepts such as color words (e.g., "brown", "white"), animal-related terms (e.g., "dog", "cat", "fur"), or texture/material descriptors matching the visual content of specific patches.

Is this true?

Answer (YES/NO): YES